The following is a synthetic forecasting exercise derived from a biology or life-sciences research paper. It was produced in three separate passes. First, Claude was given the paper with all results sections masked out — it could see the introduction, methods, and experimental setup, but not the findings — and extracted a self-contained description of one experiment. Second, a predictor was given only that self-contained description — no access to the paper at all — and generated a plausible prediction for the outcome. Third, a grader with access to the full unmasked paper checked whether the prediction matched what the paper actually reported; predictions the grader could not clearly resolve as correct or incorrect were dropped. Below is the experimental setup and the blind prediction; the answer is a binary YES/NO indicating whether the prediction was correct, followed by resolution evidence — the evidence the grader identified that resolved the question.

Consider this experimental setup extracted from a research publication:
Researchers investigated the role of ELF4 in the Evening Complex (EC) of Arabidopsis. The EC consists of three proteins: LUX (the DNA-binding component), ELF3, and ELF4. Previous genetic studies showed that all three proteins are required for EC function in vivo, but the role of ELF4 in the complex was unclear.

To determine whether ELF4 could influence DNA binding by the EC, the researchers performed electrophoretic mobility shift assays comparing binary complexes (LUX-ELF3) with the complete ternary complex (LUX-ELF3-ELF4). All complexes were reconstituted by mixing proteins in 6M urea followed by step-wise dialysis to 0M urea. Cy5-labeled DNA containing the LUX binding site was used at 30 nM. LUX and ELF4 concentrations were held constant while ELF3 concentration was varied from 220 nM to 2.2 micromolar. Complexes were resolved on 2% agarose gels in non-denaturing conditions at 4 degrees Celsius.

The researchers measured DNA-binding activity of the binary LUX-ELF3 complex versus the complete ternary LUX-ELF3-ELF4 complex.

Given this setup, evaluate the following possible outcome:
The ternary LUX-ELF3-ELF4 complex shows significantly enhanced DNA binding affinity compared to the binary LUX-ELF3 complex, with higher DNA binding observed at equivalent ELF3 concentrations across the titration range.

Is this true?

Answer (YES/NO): YES